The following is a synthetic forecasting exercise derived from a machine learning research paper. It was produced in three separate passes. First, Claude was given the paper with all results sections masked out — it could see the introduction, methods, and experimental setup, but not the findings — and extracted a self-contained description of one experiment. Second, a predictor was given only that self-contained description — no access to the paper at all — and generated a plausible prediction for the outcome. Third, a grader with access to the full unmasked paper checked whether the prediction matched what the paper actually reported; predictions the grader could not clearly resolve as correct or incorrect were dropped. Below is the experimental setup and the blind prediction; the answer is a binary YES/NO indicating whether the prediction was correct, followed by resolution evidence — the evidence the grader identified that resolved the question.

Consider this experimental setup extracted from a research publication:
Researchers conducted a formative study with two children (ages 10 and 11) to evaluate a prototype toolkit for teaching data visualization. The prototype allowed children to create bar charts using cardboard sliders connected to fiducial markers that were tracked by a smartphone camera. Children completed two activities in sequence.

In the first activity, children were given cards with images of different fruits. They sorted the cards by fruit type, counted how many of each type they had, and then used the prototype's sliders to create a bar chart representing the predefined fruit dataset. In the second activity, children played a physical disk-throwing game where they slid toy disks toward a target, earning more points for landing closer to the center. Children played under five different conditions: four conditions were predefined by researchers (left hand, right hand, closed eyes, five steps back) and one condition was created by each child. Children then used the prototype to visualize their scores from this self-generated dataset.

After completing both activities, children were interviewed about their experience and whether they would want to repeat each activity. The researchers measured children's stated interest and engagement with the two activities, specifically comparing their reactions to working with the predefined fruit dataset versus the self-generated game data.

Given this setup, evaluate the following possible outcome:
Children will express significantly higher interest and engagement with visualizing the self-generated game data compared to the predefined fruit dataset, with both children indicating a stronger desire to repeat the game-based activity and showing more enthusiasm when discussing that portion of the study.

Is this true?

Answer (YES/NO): NO